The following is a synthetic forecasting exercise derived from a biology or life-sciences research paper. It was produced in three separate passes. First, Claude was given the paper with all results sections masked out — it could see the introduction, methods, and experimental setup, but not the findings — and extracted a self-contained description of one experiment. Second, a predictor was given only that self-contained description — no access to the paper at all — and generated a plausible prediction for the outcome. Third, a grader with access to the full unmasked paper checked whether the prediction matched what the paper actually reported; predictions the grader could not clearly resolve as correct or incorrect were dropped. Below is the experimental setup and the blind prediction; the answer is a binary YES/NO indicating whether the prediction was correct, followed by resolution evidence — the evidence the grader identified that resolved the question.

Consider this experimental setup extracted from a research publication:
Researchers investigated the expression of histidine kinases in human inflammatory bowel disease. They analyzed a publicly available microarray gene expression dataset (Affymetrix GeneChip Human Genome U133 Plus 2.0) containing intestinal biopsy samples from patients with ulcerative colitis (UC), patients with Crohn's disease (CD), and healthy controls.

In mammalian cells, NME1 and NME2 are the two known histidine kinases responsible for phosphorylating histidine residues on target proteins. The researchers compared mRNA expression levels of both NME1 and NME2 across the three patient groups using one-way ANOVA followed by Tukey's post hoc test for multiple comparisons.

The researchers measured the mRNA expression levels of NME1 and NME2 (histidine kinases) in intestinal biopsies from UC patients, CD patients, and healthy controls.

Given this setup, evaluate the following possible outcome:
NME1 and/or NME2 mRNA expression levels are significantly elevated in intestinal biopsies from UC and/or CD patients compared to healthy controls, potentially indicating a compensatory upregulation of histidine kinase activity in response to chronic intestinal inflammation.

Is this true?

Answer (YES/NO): YES